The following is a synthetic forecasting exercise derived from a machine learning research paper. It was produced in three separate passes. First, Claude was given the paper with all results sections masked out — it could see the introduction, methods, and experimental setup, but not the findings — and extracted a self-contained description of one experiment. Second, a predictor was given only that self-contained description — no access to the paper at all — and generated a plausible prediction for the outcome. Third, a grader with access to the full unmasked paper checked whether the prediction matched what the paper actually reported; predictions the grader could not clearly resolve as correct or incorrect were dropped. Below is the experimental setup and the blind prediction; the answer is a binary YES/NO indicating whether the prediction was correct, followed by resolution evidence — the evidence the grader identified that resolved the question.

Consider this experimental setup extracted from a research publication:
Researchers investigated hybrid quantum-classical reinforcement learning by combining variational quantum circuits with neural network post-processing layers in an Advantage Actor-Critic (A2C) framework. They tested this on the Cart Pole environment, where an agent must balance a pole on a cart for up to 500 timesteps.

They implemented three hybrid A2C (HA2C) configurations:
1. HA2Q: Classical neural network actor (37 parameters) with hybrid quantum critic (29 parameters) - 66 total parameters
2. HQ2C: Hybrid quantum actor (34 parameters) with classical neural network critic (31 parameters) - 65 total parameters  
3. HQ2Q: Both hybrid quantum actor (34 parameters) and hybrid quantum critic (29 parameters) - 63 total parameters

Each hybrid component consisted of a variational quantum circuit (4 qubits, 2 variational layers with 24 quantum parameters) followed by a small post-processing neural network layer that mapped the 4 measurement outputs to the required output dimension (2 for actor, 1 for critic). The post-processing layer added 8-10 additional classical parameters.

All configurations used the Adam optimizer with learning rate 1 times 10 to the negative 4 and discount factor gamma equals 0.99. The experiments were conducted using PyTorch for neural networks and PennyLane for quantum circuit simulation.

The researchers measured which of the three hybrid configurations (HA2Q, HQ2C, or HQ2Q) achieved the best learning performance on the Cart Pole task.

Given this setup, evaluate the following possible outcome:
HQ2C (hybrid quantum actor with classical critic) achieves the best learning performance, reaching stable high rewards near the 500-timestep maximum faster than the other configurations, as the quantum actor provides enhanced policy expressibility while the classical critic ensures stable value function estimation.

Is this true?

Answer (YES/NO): NO